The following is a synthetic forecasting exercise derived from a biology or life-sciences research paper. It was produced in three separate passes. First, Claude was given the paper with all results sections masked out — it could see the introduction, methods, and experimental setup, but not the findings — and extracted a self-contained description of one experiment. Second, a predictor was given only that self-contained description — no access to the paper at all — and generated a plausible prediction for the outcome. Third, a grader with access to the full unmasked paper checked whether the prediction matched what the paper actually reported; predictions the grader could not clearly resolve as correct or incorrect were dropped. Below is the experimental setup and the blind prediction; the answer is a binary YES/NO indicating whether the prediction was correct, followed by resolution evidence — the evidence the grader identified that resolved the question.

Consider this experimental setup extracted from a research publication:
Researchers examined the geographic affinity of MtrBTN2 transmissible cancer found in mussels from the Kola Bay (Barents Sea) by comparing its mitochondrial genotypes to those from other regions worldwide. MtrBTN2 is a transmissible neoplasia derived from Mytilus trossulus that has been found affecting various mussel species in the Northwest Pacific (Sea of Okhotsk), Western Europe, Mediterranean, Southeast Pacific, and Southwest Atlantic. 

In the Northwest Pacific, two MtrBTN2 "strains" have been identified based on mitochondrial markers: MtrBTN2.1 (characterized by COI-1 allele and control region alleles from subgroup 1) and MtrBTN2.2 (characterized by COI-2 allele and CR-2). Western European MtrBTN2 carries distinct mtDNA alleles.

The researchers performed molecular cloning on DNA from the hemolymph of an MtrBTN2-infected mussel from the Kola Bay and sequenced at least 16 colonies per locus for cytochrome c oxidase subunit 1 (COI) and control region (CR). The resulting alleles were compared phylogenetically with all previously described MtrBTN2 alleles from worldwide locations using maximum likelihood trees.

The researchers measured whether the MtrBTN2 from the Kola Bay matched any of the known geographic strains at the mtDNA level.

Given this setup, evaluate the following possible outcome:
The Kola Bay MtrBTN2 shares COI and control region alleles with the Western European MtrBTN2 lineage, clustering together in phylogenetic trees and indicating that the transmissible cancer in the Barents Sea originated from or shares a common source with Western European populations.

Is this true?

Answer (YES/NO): NO